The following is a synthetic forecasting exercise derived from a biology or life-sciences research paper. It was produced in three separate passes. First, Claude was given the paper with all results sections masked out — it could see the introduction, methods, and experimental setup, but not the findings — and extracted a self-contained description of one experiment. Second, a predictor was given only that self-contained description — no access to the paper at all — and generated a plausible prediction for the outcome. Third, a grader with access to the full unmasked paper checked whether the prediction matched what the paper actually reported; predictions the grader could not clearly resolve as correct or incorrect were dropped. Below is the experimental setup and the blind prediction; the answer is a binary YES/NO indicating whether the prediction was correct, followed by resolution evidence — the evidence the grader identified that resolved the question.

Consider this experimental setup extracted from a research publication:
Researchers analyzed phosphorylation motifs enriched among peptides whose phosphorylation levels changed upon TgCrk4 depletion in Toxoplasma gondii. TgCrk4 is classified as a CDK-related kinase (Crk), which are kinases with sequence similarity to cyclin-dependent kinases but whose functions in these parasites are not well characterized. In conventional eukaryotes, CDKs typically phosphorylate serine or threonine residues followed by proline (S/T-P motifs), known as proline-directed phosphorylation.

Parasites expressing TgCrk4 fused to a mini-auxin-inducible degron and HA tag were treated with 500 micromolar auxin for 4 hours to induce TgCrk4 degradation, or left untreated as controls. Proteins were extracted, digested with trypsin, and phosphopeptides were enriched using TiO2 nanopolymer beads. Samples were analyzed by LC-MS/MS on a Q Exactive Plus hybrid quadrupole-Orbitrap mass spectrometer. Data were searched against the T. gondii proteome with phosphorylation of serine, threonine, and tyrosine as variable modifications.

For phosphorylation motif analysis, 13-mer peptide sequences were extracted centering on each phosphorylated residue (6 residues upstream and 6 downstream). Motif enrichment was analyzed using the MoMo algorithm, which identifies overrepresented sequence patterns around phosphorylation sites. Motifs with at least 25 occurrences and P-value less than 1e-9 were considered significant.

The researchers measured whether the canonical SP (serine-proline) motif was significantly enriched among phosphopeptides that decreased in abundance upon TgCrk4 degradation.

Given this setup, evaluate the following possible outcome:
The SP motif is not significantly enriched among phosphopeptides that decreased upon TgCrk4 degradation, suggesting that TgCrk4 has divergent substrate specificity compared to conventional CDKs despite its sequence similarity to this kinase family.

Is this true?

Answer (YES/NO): NO